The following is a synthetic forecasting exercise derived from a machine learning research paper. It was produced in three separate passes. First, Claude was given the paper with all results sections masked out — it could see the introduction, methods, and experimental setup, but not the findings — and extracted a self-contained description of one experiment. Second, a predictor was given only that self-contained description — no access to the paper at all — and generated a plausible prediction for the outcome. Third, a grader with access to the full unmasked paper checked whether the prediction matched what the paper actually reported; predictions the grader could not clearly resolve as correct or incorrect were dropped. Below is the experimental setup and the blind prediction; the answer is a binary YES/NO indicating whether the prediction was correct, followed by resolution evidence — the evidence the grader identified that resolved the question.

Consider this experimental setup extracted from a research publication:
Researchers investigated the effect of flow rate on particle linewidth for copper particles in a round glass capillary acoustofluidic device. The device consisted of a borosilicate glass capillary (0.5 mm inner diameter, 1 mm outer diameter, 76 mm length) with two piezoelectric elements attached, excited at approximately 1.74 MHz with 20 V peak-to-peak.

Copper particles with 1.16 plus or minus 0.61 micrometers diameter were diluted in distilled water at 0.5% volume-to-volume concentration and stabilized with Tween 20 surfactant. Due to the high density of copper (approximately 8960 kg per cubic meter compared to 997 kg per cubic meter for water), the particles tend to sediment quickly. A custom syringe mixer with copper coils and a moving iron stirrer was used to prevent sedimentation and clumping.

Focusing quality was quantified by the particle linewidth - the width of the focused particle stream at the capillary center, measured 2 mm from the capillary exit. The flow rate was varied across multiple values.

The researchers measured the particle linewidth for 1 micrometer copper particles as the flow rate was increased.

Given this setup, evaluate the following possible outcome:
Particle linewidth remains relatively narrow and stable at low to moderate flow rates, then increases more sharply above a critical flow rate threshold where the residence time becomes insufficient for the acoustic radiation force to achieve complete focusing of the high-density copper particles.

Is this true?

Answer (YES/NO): NO